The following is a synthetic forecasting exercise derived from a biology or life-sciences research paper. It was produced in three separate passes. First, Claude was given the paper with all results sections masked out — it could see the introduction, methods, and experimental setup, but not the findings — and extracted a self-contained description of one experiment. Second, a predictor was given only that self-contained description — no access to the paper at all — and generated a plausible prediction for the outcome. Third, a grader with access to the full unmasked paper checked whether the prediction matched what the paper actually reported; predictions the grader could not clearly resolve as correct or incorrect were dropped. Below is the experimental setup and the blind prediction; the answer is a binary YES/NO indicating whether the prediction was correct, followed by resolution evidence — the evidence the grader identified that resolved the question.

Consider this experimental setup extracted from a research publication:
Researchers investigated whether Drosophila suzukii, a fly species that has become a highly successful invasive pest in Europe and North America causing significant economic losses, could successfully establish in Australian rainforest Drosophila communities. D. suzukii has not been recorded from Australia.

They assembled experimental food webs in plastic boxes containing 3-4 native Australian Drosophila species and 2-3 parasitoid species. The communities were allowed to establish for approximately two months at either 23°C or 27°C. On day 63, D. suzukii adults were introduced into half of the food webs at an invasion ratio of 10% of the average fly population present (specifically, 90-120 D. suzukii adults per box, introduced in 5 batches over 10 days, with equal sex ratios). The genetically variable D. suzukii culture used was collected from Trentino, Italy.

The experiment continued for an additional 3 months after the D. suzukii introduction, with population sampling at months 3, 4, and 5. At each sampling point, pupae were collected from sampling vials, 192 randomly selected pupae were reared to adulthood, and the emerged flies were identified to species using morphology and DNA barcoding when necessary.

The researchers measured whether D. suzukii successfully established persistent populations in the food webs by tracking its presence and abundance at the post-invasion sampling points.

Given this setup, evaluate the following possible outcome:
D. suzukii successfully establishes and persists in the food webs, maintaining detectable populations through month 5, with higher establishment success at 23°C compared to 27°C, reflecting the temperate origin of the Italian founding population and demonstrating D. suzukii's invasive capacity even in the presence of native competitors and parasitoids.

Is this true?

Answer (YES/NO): NO